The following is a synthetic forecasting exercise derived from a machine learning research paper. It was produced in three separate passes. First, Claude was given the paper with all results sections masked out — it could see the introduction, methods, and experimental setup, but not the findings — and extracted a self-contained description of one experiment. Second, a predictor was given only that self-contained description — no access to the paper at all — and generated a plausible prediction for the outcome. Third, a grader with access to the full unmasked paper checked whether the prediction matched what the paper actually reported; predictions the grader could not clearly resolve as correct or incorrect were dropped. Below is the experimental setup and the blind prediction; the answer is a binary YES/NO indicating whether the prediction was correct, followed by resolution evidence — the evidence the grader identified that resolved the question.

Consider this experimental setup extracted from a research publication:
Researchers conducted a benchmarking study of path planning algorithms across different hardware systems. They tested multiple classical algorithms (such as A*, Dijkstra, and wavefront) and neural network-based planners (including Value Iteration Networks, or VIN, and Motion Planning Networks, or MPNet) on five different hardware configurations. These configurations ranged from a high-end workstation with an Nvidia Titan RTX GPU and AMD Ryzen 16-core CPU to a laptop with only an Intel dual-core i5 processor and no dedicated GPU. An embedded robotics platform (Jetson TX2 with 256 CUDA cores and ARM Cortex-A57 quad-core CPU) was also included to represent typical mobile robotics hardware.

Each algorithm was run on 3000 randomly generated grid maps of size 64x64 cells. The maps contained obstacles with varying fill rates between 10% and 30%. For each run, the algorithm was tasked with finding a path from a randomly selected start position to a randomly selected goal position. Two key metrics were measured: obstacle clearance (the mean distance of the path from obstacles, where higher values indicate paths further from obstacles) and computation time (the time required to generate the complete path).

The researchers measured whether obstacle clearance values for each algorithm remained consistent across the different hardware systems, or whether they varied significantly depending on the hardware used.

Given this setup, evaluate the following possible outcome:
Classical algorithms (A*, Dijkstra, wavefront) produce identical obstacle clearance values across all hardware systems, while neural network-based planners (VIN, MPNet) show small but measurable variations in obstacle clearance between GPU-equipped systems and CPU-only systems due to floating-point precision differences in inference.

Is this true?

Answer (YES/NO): NO